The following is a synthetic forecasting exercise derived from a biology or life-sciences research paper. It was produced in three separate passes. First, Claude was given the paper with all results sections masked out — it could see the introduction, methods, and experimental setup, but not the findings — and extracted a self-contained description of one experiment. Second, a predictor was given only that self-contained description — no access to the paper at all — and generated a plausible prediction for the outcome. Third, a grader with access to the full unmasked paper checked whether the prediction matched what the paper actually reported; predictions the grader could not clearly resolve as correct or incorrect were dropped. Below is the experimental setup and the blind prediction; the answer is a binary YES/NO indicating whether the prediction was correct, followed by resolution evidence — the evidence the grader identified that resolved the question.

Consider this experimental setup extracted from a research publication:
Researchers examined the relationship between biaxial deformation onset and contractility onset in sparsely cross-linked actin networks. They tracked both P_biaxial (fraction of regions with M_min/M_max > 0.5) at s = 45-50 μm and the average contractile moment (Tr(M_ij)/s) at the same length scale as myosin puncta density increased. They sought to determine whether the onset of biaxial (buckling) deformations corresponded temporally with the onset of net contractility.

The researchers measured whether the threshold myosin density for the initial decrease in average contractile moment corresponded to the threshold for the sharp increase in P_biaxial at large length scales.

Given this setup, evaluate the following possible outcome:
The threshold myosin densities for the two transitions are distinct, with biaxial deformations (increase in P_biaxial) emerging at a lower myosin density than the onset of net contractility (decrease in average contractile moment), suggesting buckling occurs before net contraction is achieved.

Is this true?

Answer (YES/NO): NO